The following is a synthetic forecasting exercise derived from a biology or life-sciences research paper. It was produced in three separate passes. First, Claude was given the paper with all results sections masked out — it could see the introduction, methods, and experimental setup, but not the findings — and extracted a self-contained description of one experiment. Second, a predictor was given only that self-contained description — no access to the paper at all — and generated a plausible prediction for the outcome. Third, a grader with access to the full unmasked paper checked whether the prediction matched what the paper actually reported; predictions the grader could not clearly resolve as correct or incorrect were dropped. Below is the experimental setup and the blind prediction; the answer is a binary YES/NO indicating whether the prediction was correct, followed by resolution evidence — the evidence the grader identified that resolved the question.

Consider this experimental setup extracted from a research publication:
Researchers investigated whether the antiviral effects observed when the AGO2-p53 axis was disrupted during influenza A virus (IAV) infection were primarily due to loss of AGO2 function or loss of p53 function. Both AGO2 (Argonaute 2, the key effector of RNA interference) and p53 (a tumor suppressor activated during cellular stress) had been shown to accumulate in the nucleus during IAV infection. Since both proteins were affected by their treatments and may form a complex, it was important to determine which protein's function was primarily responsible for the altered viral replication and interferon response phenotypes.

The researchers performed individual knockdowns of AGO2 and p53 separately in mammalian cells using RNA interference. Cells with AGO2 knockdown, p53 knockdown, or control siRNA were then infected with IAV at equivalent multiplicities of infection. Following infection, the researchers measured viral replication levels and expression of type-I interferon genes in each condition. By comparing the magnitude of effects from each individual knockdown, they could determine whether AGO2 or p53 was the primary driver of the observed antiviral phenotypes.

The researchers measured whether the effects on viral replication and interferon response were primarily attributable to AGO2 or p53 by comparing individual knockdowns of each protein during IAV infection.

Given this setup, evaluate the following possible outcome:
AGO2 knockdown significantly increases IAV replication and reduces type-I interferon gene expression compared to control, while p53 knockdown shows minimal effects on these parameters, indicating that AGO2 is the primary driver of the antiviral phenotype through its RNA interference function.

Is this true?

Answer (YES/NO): NO